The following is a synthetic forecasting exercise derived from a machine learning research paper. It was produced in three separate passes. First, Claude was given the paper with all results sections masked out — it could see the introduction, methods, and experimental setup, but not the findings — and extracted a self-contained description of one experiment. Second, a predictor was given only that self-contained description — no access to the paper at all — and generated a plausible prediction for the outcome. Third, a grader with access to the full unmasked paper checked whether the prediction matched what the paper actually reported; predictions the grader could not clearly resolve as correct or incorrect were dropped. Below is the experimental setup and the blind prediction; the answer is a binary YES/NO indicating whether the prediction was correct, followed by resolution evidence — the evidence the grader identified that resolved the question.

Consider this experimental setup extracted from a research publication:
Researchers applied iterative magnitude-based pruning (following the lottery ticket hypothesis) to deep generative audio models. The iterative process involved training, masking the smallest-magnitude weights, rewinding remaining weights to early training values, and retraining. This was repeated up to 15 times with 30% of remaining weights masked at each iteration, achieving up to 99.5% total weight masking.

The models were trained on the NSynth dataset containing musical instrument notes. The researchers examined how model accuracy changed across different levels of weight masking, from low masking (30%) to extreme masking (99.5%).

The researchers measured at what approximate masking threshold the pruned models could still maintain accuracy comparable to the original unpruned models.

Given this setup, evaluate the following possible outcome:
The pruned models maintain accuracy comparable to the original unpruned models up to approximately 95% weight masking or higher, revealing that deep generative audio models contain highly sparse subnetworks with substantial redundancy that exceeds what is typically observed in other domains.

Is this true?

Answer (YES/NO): NO